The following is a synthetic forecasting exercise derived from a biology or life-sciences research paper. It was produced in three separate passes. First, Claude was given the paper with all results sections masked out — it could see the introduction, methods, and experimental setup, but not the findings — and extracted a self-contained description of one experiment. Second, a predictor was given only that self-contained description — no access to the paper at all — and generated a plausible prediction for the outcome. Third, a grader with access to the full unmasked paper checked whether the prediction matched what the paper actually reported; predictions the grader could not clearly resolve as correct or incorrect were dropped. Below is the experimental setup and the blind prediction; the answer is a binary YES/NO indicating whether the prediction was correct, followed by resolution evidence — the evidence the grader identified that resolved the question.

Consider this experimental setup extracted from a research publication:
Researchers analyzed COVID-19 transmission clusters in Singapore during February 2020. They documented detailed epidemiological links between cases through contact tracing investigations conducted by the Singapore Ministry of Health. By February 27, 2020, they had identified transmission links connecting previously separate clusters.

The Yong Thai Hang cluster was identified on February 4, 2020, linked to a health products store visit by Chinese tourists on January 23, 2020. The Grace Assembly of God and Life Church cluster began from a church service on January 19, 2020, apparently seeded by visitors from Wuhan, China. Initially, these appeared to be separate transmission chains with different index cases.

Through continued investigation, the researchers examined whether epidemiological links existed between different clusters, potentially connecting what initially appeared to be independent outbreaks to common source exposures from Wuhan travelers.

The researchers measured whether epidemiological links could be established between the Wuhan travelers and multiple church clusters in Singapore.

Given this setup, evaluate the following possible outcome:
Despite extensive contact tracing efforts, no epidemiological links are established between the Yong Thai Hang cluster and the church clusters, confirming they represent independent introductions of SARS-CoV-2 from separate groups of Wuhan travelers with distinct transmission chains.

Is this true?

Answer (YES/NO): YES